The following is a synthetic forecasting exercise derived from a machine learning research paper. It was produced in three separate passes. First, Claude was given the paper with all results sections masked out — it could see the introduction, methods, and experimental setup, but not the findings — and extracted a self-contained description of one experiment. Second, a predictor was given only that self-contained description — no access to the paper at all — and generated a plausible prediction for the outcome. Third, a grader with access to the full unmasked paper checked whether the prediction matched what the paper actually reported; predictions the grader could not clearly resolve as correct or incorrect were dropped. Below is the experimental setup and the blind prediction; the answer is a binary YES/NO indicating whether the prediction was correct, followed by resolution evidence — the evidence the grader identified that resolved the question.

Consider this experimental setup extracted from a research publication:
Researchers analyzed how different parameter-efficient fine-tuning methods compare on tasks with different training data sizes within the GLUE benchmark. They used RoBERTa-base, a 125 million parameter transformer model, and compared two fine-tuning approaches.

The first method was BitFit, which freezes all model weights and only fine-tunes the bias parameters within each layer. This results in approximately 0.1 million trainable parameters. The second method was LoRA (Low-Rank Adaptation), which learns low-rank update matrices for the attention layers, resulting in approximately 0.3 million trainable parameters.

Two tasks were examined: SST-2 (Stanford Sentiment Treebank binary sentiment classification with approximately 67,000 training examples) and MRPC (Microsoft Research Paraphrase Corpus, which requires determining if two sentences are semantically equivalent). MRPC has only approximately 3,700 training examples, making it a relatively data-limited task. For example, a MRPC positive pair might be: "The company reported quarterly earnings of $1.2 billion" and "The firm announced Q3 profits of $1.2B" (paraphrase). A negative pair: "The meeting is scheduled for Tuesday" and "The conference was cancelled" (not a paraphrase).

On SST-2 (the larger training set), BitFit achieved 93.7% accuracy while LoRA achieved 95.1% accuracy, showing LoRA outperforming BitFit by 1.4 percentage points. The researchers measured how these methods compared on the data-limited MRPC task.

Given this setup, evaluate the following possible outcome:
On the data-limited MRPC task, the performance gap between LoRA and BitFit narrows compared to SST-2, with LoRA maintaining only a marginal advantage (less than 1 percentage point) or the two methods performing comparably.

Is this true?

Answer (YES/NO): NO